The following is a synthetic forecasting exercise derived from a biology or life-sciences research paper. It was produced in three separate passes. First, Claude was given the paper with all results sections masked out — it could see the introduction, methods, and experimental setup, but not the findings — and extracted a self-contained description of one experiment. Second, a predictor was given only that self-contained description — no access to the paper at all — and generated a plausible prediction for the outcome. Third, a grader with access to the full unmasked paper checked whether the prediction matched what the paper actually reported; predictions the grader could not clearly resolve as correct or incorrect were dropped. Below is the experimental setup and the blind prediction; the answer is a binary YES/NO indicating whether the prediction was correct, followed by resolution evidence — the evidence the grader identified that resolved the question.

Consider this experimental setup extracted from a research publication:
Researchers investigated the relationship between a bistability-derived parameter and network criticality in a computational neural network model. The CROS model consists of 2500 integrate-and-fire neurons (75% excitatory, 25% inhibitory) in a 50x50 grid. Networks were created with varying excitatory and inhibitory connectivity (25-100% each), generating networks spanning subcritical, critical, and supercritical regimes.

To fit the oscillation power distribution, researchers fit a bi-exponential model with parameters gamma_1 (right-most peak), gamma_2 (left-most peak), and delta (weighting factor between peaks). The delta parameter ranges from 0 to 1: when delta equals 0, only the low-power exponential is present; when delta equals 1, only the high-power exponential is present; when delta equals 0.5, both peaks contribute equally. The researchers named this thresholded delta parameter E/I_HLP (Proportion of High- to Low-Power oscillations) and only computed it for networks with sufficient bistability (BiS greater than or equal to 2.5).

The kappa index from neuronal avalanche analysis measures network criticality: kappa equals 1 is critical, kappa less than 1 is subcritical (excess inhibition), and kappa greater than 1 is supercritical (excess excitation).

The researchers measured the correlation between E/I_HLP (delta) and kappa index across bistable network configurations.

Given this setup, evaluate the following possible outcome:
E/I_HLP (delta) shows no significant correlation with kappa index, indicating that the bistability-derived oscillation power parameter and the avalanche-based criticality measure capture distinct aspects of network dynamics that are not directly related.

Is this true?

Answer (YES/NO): NO